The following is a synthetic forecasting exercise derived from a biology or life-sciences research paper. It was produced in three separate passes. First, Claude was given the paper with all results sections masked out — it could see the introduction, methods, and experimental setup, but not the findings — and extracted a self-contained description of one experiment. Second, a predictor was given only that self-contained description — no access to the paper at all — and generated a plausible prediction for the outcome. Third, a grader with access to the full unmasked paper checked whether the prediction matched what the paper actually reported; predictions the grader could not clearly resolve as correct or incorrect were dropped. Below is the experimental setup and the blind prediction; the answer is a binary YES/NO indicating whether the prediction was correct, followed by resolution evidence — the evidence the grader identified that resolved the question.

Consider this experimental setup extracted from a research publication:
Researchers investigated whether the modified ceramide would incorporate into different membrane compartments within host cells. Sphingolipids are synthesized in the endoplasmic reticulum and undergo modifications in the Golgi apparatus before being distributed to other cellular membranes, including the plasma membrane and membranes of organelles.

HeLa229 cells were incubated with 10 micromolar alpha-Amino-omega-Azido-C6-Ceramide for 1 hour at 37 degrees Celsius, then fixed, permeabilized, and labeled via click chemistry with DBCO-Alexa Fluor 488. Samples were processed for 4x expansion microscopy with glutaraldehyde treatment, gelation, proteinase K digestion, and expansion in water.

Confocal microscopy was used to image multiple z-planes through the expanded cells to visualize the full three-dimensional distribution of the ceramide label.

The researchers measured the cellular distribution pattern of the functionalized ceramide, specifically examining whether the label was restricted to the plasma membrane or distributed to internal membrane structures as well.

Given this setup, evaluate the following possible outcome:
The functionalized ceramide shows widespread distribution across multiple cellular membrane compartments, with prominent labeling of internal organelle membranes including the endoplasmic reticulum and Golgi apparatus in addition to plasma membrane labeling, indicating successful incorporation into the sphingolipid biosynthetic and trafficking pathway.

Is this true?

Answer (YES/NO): NO